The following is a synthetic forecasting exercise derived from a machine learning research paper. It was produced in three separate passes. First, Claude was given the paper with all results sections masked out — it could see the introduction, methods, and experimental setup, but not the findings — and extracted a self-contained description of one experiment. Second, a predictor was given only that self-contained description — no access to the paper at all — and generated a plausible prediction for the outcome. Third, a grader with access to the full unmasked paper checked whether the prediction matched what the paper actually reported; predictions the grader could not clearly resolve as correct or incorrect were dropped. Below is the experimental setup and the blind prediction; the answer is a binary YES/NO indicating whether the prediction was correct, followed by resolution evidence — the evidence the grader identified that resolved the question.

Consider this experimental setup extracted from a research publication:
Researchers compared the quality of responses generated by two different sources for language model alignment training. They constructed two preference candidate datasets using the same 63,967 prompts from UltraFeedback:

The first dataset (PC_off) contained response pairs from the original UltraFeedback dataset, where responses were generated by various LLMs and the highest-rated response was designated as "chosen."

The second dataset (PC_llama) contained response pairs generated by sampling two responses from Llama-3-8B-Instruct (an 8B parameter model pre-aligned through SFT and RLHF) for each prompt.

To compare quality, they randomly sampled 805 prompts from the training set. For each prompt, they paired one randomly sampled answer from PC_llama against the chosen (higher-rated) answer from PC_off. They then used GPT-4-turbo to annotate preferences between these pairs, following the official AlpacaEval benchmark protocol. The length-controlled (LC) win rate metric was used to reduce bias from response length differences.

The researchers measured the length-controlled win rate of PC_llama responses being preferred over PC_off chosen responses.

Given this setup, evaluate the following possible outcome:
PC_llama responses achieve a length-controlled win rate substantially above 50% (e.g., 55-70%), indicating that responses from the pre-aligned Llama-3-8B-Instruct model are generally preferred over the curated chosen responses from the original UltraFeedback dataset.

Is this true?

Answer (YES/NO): YES